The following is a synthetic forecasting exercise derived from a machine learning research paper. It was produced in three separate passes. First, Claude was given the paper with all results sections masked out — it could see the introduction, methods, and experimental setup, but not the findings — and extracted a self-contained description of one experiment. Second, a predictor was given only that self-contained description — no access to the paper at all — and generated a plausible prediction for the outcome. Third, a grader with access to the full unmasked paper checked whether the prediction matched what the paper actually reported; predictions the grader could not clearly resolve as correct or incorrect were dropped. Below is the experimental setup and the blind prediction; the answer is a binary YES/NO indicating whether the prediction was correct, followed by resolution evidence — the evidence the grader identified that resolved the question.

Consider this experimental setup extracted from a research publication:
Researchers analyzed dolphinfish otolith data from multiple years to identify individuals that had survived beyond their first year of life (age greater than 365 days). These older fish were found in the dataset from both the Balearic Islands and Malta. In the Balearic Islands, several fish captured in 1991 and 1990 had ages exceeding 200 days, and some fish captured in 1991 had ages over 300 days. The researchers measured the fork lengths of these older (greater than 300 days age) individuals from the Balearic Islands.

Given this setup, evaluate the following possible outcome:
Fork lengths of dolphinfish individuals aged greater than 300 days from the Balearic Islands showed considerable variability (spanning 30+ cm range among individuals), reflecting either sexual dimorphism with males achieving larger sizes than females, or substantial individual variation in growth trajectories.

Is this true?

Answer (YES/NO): YES